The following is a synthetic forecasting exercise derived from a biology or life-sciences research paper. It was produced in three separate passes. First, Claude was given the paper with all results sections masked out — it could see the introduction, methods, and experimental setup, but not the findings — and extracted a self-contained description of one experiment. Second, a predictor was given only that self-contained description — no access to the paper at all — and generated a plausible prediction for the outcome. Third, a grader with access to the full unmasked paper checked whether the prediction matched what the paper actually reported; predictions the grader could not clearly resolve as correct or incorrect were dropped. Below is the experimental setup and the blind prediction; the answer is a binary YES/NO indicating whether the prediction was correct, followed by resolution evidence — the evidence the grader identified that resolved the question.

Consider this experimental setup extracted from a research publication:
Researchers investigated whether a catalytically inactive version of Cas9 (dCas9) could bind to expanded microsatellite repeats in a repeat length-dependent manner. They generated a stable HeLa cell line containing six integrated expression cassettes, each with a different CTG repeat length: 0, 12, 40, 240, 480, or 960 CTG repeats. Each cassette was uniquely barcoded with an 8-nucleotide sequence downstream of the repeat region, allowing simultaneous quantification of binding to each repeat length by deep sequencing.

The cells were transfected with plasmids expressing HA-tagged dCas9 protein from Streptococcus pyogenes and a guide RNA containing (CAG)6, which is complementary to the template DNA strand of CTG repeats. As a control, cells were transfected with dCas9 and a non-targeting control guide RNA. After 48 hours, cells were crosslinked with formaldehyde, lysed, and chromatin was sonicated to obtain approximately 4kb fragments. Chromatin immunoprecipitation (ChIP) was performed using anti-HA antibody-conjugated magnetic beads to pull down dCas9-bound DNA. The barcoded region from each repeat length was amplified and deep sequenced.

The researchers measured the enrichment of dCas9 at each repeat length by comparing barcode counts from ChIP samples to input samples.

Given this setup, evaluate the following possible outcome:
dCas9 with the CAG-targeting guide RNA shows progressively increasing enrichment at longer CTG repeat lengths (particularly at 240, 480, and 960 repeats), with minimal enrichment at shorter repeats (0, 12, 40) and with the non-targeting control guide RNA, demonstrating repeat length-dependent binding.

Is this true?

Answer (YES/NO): YES